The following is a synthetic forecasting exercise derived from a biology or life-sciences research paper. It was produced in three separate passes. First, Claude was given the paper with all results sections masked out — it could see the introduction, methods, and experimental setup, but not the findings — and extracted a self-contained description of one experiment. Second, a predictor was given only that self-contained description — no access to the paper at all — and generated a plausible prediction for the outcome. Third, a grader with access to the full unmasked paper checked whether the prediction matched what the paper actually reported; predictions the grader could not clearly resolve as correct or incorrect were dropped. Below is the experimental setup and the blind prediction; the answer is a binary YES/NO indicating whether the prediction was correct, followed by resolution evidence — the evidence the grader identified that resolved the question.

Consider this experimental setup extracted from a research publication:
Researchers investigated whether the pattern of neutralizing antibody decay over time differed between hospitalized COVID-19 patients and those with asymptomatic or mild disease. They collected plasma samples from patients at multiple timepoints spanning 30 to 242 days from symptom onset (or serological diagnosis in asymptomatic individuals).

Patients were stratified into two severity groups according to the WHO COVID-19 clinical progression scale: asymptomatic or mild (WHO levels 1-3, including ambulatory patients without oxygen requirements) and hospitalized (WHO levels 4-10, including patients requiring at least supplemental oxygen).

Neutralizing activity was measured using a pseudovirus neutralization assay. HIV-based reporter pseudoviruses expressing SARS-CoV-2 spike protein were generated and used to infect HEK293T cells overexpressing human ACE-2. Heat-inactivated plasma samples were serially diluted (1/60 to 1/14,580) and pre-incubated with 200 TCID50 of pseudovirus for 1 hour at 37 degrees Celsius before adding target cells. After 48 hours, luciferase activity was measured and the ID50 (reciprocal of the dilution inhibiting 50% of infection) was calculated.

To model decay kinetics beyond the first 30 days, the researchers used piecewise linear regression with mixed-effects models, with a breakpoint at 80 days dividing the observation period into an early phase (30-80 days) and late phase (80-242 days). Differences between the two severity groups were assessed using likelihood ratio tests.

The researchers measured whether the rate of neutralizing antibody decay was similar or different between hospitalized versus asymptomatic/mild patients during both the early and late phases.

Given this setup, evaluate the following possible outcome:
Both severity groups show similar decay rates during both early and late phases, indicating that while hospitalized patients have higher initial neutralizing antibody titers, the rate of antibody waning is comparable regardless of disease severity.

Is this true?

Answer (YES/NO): NO